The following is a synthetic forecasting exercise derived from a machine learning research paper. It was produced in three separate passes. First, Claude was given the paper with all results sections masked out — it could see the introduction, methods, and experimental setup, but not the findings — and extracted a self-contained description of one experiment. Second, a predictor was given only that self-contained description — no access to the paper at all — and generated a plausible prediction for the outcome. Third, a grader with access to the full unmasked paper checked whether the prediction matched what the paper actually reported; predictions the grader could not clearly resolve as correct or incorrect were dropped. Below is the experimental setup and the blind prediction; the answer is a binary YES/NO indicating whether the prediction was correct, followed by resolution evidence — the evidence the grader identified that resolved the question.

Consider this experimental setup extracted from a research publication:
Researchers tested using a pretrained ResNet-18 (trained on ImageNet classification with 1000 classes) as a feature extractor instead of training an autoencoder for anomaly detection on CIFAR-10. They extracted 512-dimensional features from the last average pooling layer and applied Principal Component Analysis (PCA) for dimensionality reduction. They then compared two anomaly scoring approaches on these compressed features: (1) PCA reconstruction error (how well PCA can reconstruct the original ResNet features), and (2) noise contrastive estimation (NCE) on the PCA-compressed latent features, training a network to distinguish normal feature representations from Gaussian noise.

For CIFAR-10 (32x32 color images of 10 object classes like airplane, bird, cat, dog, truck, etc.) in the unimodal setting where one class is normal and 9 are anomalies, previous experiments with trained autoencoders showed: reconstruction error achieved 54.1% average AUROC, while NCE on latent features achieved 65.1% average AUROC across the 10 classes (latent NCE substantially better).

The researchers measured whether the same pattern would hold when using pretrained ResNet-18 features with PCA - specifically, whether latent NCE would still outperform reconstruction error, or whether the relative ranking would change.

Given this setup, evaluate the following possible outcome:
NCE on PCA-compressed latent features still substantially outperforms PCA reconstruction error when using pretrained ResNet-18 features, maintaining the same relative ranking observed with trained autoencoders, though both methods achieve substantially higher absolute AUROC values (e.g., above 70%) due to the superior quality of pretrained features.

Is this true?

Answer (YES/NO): NO